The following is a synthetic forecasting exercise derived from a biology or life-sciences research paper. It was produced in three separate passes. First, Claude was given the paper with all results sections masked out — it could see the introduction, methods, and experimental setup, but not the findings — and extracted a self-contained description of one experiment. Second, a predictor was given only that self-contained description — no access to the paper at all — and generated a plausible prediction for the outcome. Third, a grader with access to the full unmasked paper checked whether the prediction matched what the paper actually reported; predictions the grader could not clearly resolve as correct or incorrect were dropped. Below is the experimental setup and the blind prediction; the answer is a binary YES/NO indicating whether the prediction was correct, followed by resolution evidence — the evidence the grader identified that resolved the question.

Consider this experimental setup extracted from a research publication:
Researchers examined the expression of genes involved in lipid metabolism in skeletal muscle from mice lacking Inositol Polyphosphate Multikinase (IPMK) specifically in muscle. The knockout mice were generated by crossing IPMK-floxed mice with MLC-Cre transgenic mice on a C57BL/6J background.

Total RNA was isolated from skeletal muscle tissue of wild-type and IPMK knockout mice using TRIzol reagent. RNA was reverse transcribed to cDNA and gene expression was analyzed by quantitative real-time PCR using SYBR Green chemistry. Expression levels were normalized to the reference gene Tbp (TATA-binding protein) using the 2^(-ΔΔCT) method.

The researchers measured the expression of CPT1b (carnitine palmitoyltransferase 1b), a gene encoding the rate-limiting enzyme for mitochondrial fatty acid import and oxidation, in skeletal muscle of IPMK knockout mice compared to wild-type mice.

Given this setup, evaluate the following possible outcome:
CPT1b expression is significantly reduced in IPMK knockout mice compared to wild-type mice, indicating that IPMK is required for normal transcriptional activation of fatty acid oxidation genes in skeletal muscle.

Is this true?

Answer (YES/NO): YES